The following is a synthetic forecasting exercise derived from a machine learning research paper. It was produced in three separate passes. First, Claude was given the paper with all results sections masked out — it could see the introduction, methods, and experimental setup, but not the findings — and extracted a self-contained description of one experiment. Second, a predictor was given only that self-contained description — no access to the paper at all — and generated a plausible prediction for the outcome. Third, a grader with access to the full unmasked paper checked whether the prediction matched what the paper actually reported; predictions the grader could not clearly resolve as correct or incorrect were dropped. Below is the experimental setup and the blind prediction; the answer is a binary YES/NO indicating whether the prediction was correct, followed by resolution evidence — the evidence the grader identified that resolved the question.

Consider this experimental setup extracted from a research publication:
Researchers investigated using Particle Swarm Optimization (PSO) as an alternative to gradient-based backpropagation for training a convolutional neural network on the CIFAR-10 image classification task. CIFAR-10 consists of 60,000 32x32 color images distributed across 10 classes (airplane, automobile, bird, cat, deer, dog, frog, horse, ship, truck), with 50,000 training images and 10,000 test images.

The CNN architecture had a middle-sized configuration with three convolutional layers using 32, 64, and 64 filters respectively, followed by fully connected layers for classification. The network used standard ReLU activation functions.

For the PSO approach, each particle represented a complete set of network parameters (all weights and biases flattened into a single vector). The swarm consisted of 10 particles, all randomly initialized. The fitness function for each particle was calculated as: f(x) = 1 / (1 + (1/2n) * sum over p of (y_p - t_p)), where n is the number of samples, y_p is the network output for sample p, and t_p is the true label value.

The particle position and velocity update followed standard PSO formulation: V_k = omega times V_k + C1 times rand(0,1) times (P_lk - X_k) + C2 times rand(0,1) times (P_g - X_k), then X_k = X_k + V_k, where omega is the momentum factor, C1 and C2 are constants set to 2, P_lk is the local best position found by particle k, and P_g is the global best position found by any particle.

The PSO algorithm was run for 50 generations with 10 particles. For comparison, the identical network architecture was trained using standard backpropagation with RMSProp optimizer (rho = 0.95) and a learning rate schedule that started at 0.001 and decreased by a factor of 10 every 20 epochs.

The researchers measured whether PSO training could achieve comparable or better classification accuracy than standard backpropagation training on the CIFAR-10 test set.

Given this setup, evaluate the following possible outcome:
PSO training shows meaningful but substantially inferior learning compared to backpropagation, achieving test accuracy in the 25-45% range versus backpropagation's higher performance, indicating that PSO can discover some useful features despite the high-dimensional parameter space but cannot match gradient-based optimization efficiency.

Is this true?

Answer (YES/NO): YES